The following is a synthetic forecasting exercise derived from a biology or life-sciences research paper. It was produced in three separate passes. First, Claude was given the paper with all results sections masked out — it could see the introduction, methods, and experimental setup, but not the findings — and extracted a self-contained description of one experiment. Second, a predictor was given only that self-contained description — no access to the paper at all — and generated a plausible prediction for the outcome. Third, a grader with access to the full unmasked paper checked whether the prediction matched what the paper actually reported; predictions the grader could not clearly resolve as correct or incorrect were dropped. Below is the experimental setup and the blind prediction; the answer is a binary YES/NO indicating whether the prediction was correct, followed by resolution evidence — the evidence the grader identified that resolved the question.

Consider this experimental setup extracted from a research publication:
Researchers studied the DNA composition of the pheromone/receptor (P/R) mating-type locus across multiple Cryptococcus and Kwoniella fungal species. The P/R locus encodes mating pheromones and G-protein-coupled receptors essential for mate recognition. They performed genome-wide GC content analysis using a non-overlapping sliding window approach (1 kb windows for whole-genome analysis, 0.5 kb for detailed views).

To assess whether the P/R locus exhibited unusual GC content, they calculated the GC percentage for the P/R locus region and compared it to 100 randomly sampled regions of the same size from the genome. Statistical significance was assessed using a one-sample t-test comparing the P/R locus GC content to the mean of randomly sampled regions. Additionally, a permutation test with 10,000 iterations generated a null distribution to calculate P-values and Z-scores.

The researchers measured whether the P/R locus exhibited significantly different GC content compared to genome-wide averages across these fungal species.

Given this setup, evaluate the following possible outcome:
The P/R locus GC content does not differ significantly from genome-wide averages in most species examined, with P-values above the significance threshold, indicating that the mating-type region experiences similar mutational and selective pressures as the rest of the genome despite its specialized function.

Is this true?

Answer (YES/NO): NO